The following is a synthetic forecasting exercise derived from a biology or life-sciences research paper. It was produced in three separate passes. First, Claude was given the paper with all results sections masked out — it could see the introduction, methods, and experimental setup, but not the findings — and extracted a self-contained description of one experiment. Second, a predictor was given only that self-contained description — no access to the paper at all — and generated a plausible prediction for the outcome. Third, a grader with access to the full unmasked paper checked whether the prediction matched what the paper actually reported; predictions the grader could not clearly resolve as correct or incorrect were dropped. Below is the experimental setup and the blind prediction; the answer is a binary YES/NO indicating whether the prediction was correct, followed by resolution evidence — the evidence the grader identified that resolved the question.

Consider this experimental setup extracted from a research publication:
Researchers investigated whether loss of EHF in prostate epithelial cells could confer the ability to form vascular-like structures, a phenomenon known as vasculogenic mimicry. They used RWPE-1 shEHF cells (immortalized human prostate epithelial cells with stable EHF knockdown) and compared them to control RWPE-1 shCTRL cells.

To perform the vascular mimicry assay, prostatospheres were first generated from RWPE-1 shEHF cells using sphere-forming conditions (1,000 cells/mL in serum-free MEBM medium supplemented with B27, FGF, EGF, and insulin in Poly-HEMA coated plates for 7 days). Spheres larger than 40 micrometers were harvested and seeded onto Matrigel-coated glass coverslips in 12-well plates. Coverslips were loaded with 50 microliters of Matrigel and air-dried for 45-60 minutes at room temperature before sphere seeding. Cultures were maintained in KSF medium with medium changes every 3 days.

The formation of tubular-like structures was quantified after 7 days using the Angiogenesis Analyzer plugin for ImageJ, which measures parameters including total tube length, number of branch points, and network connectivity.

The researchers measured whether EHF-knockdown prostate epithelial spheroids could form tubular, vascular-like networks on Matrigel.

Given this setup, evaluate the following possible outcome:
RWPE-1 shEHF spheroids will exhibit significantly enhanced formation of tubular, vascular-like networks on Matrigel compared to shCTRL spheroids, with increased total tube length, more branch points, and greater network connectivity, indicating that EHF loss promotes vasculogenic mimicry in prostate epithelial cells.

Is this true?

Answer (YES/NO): YES